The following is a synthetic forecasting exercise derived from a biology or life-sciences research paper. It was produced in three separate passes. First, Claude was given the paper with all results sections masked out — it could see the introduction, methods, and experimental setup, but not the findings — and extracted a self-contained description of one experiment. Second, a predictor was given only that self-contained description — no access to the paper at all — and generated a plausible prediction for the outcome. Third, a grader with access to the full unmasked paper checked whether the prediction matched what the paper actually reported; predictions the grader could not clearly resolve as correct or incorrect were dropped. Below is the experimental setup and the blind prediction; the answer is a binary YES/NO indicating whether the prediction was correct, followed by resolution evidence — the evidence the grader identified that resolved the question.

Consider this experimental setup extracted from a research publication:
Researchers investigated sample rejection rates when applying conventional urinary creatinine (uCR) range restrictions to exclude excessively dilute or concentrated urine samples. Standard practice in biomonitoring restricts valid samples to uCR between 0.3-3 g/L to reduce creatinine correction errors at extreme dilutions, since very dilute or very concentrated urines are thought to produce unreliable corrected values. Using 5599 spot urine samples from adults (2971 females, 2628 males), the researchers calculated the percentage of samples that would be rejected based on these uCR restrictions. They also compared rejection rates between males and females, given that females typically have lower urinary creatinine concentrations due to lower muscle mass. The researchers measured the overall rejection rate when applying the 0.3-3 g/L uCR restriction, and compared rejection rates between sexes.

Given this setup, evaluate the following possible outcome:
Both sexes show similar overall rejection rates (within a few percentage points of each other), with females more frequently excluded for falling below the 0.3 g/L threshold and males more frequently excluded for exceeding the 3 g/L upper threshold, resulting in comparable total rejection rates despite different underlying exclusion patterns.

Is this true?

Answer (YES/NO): NO